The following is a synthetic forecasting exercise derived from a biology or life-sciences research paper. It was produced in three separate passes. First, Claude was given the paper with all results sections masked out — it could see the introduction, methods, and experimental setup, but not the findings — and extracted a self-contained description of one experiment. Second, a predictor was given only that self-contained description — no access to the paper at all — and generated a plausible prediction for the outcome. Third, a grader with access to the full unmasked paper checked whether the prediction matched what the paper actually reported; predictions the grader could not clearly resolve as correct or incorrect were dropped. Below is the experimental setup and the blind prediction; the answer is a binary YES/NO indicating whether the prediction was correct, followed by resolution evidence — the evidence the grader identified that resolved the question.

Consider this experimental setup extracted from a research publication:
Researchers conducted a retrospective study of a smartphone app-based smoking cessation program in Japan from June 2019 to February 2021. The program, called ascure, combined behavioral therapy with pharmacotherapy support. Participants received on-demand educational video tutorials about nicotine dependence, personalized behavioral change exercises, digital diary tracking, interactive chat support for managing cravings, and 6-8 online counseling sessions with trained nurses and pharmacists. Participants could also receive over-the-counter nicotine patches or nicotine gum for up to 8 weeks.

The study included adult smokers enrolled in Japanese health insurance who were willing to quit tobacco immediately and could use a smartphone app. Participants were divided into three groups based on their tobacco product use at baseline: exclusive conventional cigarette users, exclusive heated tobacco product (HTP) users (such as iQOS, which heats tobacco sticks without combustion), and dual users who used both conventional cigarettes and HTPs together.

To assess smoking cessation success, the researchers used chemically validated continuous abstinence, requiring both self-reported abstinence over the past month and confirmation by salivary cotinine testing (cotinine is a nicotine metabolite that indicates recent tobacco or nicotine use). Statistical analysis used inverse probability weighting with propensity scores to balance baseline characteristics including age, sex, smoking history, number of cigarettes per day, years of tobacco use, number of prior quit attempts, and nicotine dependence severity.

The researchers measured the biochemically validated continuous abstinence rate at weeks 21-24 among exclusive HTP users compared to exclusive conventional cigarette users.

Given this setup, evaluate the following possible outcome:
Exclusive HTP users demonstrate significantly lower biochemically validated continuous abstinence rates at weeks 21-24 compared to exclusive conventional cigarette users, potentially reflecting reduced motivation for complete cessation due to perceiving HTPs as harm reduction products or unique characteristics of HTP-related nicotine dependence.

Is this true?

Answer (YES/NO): NO